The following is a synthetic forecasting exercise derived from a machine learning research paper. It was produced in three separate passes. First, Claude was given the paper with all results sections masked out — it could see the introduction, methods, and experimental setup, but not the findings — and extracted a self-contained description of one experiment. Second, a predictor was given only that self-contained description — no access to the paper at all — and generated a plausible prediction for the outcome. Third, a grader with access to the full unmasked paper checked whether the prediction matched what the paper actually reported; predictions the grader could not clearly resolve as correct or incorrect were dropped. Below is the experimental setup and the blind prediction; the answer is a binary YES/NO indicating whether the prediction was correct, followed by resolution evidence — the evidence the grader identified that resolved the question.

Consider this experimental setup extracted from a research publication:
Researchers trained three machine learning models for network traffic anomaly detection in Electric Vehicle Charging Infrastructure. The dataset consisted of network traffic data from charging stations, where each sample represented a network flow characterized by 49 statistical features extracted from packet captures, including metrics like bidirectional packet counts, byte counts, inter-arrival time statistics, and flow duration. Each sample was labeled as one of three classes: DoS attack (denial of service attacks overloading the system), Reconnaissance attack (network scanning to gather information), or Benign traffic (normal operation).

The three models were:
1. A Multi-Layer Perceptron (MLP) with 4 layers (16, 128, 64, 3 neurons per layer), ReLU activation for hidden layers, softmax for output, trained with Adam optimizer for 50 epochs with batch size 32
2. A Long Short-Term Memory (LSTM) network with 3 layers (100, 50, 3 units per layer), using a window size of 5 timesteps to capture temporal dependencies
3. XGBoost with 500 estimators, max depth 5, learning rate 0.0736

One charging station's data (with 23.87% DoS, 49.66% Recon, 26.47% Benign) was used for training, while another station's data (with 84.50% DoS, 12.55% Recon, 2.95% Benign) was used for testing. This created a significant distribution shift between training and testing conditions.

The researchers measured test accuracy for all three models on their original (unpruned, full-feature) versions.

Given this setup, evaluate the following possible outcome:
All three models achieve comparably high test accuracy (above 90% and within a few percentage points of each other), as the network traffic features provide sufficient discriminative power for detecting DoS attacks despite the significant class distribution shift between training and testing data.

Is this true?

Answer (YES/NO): YES